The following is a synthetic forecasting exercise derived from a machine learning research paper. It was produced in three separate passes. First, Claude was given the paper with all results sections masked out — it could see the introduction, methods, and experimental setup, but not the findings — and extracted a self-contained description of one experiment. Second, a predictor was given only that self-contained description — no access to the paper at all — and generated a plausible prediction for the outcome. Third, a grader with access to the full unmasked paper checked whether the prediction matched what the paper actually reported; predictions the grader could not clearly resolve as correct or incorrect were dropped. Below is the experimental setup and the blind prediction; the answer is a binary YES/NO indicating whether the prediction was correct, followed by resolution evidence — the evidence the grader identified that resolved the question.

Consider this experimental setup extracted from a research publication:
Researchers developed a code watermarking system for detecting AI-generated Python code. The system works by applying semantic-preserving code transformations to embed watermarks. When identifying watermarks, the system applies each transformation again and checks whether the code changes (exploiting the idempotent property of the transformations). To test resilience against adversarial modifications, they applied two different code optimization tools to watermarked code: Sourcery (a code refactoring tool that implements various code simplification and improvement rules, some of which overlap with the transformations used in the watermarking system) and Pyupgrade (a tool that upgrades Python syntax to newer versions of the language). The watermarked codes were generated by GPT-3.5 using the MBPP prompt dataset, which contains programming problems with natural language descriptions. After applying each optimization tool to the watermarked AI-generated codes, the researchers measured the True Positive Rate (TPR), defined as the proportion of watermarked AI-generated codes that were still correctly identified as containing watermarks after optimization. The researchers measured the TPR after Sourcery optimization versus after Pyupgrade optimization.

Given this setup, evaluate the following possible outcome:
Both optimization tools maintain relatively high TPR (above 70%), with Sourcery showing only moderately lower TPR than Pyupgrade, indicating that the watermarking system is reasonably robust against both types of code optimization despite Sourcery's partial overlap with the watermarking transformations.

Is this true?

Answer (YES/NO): NO